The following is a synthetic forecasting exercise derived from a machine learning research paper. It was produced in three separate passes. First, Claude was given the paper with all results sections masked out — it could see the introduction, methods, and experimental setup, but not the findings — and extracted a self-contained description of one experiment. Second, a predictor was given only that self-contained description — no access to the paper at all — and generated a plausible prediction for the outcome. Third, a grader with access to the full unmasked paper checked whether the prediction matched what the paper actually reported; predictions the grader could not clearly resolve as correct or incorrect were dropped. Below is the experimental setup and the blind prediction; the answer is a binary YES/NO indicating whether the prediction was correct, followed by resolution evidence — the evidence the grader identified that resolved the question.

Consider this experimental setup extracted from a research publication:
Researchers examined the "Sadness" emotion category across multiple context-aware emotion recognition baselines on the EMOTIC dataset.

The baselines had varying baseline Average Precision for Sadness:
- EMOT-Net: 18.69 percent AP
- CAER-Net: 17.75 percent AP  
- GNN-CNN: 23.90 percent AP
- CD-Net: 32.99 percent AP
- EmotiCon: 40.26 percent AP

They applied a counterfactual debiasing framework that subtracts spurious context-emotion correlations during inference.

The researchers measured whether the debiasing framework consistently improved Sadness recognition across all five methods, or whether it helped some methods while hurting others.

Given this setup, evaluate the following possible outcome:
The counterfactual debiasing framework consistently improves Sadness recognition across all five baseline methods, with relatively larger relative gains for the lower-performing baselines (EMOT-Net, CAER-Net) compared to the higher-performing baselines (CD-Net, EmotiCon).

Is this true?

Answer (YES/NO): YES